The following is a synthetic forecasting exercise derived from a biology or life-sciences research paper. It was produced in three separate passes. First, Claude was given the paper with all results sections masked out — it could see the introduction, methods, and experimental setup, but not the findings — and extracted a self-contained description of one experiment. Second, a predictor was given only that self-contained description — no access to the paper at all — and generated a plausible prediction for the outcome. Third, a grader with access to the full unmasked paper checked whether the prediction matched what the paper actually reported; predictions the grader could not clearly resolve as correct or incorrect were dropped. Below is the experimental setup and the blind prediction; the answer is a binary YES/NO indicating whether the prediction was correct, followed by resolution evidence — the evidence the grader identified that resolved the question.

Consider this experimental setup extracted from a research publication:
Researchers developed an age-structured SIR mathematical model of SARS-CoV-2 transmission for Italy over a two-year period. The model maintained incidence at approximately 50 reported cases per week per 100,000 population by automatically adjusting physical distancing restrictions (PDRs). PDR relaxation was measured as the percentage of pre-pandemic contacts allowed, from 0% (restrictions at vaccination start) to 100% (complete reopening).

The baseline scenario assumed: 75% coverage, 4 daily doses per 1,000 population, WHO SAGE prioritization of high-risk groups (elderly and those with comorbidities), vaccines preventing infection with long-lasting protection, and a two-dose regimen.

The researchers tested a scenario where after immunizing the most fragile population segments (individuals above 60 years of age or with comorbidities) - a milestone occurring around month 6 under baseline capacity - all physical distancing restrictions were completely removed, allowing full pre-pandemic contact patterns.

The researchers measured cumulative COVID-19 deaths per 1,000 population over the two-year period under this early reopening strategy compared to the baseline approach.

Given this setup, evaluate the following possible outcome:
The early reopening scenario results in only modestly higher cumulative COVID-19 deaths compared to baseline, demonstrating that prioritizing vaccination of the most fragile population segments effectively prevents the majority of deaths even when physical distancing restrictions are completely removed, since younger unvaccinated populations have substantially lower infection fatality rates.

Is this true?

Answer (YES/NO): NO